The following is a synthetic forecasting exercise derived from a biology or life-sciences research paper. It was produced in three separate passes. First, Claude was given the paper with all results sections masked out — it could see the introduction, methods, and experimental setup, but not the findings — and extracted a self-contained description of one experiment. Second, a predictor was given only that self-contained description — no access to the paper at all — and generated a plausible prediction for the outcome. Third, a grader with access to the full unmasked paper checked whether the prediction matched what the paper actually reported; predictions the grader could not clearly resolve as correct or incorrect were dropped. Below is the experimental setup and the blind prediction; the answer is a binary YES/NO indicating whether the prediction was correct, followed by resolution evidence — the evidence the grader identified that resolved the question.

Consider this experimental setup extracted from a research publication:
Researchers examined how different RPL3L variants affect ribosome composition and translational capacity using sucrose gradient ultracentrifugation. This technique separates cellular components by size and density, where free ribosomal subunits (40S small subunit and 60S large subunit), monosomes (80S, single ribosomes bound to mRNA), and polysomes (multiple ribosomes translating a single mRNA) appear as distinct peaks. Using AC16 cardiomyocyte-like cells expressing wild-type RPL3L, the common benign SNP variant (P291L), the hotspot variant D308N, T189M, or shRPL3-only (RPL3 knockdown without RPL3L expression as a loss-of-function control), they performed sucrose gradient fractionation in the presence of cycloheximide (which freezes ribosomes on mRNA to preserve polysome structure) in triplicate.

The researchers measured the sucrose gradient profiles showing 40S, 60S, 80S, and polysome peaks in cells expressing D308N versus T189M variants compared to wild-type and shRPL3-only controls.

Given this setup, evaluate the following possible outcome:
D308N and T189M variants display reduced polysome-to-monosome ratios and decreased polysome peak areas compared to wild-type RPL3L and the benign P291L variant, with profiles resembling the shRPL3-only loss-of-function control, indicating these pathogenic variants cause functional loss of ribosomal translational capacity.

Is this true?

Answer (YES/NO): NO